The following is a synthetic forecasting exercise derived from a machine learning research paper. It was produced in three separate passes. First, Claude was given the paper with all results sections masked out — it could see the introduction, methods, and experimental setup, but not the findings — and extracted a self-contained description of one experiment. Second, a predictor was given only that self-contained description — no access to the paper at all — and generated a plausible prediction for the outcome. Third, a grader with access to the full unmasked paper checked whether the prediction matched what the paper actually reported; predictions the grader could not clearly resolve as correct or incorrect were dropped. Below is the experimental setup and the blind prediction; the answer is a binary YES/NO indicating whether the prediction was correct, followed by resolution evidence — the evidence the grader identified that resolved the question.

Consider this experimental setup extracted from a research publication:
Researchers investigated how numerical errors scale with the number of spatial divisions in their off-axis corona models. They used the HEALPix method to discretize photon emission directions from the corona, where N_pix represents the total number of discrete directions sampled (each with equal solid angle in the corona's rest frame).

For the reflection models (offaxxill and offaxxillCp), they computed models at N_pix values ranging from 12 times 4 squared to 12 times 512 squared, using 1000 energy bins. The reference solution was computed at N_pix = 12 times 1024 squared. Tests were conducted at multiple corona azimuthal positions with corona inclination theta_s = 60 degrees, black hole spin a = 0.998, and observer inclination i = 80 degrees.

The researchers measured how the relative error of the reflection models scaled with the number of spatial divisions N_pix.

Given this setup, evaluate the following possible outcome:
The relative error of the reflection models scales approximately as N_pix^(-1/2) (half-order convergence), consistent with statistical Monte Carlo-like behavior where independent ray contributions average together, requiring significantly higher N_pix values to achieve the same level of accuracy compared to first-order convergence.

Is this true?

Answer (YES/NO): NO